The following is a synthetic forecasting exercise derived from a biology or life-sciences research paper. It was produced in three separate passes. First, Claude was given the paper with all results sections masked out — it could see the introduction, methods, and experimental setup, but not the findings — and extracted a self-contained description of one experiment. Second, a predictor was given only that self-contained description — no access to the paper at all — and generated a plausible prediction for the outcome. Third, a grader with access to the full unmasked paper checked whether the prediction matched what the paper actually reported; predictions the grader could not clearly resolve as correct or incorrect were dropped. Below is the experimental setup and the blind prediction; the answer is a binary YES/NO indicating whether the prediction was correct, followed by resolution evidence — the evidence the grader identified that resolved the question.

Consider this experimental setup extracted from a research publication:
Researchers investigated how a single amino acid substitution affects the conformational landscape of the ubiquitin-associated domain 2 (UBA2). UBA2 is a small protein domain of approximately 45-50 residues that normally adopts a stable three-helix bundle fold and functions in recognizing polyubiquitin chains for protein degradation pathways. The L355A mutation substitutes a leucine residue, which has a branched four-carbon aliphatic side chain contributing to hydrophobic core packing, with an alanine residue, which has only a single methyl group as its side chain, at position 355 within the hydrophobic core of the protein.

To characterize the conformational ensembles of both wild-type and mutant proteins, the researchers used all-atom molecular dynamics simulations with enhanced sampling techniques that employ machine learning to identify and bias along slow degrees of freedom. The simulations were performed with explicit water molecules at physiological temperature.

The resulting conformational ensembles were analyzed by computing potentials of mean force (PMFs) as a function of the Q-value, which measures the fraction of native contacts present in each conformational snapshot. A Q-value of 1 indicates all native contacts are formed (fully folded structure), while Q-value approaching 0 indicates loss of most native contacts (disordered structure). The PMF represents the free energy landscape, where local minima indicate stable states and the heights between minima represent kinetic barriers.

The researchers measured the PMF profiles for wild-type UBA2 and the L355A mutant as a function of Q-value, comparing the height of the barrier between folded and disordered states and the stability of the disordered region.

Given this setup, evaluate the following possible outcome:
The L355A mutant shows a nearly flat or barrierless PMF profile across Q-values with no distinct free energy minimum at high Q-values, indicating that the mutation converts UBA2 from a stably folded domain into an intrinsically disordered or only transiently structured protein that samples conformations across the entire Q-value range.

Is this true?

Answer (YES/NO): NO